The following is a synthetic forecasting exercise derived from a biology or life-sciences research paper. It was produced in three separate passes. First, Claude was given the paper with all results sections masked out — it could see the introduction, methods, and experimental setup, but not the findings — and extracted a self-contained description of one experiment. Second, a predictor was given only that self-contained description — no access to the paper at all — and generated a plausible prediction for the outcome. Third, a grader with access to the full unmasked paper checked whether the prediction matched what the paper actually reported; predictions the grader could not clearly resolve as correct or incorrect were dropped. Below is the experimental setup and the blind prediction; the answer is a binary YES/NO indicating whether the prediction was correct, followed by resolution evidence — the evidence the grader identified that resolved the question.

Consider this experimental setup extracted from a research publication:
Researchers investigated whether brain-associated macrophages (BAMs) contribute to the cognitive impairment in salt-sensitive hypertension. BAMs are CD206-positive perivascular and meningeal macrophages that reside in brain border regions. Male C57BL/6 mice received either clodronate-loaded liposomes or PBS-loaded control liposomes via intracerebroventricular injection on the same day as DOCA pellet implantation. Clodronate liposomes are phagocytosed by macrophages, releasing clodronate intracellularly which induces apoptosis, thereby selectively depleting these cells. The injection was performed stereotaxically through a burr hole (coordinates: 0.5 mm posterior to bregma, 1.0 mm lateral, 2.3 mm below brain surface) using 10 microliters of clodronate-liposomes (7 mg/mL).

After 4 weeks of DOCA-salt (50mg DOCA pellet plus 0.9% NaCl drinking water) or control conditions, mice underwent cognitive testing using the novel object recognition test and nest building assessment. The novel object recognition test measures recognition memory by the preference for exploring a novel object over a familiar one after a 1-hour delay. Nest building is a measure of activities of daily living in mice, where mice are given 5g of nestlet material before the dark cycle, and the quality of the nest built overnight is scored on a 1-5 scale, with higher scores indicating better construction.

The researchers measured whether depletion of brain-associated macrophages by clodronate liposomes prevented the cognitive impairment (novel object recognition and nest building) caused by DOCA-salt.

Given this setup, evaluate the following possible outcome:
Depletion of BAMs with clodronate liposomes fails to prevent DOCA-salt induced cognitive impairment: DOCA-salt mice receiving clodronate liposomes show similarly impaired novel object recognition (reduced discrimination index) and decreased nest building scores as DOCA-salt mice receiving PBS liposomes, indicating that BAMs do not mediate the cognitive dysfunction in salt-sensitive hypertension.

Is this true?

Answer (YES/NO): NO